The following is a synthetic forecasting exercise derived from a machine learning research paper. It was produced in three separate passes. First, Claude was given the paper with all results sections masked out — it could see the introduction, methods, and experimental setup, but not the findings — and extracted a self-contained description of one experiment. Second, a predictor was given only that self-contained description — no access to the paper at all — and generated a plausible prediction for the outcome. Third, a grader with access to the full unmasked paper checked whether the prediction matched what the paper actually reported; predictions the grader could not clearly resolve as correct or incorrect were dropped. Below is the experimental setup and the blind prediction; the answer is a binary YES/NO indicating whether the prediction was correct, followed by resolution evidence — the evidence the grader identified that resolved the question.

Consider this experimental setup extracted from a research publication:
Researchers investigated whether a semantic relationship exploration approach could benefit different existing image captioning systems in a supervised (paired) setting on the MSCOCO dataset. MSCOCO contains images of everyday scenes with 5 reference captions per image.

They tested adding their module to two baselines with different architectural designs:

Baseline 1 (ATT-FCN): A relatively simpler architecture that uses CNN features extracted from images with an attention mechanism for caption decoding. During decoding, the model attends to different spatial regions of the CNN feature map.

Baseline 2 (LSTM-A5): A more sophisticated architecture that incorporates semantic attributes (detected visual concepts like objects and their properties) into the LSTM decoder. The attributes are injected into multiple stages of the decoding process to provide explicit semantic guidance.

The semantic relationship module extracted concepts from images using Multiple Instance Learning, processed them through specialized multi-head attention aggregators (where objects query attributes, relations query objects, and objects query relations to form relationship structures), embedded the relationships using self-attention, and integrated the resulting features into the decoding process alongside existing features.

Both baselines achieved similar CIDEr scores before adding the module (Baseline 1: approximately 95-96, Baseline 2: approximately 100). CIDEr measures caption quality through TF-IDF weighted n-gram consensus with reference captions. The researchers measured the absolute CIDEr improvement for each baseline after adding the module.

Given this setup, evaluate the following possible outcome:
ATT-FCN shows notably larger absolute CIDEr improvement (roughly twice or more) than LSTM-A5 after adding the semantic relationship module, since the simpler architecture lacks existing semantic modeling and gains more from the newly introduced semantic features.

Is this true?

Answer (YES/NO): NO